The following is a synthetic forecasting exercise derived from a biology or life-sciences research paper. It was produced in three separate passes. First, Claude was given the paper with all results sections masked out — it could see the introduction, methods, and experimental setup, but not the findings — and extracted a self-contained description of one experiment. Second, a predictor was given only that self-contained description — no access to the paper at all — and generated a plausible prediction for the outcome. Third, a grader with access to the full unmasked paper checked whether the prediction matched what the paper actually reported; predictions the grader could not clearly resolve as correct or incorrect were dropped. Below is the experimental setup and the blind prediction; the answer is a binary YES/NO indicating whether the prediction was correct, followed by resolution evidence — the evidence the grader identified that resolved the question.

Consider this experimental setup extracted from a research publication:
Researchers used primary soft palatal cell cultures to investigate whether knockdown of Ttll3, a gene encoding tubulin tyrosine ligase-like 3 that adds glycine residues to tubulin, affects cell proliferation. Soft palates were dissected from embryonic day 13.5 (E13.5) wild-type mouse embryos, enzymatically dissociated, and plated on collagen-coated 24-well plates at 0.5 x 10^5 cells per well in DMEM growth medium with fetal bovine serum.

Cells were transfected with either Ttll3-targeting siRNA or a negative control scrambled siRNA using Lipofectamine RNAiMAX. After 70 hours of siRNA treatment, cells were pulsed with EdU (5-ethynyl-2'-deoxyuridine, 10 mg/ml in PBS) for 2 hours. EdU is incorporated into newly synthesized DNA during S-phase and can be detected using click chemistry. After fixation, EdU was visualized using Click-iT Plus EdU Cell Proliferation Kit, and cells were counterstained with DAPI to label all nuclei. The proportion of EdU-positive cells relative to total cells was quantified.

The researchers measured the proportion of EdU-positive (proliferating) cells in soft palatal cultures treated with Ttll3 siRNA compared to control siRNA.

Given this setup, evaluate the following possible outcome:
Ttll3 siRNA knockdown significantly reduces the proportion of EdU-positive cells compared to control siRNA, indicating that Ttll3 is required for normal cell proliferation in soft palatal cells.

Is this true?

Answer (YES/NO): NO